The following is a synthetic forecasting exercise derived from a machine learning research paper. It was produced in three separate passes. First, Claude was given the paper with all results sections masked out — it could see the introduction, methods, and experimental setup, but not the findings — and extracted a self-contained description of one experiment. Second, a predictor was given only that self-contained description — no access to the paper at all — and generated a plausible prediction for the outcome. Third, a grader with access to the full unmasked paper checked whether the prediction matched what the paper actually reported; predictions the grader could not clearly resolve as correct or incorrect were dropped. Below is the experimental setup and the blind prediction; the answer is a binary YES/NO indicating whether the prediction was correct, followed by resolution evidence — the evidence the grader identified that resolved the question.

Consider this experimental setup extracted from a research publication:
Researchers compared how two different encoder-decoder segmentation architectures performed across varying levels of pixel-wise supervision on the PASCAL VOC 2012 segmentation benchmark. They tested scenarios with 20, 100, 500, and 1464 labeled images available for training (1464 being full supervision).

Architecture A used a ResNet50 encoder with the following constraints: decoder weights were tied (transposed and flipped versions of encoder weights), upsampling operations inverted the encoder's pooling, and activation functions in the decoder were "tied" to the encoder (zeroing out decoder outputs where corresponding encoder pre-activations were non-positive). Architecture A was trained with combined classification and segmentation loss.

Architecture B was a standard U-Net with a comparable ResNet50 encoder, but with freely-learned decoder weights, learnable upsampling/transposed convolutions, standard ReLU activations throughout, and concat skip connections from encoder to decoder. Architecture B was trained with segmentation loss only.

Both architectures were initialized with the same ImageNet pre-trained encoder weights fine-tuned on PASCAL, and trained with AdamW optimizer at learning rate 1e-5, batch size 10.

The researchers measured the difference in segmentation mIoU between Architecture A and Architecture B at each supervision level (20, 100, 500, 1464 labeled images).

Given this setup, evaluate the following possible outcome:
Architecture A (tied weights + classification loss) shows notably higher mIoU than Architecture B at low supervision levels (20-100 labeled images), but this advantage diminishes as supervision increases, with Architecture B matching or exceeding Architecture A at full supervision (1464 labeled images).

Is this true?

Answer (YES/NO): NO